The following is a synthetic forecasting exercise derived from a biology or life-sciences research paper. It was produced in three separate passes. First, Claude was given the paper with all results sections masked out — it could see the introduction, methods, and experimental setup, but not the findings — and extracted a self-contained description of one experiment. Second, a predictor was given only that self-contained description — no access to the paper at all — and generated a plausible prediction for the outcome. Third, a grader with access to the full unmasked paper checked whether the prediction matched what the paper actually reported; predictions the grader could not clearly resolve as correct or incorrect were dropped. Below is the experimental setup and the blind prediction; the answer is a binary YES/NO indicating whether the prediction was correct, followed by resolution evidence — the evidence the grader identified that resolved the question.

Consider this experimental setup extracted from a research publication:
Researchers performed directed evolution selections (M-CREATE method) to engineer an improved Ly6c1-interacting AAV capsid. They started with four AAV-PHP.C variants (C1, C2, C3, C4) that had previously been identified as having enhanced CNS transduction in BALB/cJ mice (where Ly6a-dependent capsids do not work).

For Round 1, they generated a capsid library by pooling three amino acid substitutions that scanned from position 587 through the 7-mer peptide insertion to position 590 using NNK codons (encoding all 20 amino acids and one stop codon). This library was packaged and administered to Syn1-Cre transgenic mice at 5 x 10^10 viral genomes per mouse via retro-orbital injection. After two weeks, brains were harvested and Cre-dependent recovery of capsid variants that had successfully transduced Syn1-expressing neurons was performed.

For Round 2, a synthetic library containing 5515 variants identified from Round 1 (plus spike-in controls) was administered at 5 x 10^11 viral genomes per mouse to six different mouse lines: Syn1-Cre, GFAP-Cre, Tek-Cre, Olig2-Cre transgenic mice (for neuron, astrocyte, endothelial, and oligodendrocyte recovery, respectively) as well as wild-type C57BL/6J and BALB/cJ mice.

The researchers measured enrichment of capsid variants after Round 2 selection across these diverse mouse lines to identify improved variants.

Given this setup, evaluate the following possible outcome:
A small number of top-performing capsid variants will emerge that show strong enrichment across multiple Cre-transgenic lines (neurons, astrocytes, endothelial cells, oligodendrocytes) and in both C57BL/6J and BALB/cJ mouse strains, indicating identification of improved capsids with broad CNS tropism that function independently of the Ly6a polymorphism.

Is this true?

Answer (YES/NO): NO